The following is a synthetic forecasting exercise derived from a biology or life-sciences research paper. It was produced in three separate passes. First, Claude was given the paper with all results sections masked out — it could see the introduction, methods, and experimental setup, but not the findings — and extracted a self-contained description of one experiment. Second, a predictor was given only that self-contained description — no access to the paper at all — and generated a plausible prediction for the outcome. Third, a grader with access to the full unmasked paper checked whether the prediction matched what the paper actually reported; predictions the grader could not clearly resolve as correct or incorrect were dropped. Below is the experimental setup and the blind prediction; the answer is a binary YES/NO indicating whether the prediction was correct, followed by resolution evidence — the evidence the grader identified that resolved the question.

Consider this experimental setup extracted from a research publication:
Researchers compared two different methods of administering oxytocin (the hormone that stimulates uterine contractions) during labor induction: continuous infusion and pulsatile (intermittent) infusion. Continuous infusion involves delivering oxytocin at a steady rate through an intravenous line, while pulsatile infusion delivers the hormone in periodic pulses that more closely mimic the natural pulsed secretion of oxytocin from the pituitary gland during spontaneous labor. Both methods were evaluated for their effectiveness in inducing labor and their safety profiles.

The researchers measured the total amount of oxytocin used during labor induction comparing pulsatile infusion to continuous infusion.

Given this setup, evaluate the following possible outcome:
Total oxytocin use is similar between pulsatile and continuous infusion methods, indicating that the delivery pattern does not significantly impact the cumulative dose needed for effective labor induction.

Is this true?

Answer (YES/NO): NO